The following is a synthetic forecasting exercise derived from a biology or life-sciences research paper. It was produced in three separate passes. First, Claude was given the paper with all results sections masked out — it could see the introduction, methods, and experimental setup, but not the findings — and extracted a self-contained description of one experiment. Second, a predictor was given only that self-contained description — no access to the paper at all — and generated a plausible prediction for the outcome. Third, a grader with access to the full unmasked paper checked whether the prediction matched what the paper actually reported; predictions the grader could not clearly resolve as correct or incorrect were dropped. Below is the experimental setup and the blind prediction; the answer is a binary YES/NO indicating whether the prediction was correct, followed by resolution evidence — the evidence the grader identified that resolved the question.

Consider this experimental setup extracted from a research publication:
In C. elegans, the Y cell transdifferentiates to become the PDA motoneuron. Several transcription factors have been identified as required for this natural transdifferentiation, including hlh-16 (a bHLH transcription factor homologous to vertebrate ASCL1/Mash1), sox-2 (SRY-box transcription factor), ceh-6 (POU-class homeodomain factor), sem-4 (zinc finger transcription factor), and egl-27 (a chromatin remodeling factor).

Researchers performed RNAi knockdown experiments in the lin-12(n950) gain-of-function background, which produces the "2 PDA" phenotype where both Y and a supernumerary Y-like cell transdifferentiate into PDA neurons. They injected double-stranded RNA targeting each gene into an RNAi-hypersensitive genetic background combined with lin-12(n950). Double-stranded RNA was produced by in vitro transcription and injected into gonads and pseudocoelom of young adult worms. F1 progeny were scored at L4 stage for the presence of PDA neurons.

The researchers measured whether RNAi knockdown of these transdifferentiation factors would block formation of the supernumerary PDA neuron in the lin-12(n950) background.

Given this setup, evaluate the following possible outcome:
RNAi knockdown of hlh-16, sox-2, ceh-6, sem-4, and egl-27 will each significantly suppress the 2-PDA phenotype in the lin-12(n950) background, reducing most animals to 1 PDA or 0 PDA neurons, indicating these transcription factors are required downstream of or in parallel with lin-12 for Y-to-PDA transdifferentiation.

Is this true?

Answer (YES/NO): YES